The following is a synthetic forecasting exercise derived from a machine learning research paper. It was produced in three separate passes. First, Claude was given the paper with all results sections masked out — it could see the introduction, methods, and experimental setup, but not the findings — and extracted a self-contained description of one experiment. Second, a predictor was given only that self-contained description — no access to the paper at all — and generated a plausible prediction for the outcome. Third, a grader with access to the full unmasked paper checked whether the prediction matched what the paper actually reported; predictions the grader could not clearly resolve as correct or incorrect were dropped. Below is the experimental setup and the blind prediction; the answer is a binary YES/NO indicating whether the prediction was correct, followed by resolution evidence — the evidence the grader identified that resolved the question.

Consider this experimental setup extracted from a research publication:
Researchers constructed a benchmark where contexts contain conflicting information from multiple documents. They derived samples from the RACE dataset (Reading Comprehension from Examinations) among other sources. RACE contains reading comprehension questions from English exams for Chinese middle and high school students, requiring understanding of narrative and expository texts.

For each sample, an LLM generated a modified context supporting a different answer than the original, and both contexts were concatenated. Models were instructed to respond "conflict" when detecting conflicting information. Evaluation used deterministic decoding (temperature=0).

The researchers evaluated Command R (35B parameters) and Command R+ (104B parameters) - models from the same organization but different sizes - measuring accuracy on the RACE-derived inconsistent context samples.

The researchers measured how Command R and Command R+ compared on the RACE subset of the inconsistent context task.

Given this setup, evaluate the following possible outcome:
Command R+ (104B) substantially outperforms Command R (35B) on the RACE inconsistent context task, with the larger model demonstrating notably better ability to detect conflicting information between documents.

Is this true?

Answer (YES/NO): NO